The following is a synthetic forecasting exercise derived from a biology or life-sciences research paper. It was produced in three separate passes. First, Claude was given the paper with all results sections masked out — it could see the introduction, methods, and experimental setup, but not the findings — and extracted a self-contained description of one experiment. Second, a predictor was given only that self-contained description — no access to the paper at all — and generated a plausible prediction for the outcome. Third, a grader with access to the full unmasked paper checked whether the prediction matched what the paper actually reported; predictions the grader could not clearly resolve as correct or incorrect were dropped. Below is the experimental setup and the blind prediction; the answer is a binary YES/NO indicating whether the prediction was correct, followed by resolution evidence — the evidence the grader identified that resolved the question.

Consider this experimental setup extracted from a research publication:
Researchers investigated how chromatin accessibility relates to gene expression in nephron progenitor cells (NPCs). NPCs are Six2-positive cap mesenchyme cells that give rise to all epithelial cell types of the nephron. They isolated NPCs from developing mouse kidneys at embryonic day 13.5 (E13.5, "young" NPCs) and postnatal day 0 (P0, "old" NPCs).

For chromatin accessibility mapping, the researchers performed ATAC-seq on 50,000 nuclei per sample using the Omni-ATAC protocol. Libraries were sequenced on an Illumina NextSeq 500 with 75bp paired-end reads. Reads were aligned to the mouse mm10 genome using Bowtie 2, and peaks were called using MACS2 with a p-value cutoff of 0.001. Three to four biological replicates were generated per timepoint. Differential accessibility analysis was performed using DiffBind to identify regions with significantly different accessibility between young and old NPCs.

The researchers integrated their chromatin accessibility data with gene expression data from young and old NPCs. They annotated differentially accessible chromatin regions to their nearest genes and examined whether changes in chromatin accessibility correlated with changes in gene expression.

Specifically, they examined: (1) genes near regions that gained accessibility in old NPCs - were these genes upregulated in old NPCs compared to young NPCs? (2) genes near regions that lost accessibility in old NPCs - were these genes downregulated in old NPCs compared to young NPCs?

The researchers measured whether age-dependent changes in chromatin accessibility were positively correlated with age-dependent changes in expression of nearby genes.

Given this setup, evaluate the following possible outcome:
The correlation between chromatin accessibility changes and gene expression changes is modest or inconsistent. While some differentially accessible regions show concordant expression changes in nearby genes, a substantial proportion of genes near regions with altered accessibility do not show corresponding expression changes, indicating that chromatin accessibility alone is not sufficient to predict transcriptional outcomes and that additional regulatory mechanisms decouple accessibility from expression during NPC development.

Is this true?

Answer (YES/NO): NO